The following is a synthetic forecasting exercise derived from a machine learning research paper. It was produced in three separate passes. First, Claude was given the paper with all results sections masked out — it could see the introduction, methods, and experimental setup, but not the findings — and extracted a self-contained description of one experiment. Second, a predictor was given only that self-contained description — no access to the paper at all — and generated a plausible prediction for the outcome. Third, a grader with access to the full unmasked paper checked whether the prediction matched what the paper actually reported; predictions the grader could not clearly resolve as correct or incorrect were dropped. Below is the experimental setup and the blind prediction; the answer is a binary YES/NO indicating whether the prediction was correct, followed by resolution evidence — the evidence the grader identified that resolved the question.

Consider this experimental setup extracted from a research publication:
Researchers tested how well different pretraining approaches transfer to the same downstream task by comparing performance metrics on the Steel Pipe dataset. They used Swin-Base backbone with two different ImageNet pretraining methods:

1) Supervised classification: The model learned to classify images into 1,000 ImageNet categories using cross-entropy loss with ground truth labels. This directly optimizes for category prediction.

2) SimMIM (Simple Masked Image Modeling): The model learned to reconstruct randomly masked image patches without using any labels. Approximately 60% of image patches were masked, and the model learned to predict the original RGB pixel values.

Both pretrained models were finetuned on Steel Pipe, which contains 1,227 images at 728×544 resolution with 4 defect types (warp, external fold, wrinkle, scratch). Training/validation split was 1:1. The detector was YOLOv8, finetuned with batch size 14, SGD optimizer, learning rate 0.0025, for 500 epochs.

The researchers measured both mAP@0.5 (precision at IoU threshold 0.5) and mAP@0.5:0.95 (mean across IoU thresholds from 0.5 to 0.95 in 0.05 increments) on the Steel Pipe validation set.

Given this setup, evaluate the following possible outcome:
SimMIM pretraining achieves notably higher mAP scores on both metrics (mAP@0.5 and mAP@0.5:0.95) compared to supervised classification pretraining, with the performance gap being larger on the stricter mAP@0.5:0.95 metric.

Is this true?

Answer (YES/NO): NO